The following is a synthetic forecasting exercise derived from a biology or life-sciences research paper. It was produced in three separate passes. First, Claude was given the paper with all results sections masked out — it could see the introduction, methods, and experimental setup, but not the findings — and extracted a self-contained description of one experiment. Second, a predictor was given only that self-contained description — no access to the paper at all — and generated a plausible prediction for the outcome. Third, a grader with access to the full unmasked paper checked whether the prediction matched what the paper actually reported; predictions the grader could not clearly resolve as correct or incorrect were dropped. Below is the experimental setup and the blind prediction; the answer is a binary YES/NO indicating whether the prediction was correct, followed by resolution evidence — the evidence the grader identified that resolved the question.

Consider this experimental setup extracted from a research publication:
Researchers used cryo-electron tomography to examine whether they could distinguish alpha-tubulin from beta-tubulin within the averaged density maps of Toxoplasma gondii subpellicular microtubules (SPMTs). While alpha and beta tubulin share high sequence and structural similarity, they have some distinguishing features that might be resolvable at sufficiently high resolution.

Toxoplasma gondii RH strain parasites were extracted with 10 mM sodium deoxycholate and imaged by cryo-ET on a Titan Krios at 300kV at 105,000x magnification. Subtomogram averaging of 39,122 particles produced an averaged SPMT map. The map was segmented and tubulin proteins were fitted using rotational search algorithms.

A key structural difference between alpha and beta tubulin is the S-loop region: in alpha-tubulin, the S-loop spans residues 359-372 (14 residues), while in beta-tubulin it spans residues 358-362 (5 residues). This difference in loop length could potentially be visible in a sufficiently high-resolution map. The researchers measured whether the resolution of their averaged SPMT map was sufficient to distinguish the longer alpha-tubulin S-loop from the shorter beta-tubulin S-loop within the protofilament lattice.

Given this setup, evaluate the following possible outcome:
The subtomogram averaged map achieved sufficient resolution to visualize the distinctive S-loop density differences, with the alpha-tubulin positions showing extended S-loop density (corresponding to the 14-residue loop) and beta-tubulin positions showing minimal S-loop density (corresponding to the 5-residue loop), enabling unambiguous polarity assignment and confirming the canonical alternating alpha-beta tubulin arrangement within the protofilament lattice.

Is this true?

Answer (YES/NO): YES